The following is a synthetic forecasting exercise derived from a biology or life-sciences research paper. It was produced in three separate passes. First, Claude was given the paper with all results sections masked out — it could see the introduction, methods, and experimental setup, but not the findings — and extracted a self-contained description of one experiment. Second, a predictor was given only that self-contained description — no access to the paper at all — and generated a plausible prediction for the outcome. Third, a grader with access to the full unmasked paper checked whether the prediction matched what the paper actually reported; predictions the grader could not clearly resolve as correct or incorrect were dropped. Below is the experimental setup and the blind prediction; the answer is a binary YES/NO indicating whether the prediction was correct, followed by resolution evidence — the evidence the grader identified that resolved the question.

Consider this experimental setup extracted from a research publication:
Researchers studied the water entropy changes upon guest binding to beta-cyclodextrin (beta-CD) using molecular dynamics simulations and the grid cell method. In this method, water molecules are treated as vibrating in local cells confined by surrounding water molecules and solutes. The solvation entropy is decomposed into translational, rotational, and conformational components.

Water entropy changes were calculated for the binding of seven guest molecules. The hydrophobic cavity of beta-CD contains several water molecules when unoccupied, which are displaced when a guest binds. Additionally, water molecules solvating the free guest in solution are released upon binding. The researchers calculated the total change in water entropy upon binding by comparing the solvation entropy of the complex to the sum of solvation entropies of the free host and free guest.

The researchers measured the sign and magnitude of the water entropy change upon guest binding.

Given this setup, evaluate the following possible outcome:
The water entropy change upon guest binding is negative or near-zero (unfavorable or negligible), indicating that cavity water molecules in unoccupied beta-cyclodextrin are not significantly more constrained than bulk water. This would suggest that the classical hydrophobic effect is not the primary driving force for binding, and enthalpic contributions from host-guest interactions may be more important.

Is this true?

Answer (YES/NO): NO